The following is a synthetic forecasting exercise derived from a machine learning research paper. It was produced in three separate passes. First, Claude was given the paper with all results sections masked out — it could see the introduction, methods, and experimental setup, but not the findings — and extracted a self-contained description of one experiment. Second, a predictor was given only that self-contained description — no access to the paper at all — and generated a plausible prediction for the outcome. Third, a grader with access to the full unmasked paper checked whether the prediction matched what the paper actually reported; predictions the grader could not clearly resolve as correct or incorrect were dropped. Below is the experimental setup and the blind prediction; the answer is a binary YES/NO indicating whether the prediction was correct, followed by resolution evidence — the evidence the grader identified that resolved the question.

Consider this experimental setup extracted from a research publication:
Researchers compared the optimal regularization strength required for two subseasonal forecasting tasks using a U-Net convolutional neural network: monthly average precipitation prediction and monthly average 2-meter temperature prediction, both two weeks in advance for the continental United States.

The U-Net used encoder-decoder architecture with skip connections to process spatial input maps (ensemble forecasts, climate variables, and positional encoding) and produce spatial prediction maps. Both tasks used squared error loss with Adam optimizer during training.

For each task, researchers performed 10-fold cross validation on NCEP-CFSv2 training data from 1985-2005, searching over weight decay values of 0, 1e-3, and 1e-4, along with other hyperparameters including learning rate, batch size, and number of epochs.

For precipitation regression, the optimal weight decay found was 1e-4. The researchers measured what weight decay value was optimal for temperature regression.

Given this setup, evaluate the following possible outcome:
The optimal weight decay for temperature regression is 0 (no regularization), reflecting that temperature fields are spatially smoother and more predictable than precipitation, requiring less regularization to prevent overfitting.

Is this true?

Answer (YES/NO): NO